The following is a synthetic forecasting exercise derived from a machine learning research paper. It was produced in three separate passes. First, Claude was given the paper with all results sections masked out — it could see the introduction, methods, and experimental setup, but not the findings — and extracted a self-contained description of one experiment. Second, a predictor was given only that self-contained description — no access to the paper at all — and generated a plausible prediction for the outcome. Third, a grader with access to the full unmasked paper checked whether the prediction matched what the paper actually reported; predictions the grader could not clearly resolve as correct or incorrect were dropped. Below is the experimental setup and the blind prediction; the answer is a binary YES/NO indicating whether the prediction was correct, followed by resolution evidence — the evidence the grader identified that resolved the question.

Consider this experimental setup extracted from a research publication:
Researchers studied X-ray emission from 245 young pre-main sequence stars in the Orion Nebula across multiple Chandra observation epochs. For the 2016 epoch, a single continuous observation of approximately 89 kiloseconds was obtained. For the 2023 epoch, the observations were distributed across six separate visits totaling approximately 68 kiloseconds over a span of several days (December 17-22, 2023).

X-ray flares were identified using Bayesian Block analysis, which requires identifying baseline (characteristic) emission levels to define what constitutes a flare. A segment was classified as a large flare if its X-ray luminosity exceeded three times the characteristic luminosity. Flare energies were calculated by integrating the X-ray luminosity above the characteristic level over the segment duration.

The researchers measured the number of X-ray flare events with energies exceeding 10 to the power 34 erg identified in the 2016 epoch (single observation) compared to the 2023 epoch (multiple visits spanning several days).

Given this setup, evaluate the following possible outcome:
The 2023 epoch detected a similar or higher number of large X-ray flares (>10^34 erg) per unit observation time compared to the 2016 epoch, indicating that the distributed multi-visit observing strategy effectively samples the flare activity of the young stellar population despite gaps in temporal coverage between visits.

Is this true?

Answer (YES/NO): YES